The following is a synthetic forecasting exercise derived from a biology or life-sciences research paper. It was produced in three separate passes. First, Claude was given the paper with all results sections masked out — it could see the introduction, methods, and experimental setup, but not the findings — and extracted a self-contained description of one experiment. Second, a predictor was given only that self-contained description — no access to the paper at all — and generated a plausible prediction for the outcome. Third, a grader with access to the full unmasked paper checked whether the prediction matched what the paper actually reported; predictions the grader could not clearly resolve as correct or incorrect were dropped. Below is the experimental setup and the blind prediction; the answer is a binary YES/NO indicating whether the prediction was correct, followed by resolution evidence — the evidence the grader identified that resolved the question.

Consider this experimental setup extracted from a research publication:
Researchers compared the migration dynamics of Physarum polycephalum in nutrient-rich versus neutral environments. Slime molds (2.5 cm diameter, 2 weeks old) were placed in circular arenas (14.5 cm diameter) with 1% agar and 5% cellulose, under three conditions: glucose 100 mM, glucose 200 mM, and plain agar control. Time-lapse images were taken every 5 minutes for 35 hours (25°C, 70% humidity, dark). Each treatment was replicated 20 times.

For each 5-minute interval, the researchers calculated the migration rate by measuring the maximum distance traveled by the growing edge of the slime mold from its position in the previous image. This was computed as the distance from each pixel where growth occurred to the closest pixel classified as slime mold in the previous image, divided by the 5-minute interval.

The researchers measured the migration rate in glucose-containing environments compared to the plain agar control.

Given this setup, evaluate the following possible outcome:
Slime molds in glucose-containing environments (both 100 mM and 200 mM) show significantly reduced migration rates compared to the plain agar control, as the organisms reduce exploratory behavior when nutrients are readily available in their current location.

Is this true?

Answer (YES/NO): YES